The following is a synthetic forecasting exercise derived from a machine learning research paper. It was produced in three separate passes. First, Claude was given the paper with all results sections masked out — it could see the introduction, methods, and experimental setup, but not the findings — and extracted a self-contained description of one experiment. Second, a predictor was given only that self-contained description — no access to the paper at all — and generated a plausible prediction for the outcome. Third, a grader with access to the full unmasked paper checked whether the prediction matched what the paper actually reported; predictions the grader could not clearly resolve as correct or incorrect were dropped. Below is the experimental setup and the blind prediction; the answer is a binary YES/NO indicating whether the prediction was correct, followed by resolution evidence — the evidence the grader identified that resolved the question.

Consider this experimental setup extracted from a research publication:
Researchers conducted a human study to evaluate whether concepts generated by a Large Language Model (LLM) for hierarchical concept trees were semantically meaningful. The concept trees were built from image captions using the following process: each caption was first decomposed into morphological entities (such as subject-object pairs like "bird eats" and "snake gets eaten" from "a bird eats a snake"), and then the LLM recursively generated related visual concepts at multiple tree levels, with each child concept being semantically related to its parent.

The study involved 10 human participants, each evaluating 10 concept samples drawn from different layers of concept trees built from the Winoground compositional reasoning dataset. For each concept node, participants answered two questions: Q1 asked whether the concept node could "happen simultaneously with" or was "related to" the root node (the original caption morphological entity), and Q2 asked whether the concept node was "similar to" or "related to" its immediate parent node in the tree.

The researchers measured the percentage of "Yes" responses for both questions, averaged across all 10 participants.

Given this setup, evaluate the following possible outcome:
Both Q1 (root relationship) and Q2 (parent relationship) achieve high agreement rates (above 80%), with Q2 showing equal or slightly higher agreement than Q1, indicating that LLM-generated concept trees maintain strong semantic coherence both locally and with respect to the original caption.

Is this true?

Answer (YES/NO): NO